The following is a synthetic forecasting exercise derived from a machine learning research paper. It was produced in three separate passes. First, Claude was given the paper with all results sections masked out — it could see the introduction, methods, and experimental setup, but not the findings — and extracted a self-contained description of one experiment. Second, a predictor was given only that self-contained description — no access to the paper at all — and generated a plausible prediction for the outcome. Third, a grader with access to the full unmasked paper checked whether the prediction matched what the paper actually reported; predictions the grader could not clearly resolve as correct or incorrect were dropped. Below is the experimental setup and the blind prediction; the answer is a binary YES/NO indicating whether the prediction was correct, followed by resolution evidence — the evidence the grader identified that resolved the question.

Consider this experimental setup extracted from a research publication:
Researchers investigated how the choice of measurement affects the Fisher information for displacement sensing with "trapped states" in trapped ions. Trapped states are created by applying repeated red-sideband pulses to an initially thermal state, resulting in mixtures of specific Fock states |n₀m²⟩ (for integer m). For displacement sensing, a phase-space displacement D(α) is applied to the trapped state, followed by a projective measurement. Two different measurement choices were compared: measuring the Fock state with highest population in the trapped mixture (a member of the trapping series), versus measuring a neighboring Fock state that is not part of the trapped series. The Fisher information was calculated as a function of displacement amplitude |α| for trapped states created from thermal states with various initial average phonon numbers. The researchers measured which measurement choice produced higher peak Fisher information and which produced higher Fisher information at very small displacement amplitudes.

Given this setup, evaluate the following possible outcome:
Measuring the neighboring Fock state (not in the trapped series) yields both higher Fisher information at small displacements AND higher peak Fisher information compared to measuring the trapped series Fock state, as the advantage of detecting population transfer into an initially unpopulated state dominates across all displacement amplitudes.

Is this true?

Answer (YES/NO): NO